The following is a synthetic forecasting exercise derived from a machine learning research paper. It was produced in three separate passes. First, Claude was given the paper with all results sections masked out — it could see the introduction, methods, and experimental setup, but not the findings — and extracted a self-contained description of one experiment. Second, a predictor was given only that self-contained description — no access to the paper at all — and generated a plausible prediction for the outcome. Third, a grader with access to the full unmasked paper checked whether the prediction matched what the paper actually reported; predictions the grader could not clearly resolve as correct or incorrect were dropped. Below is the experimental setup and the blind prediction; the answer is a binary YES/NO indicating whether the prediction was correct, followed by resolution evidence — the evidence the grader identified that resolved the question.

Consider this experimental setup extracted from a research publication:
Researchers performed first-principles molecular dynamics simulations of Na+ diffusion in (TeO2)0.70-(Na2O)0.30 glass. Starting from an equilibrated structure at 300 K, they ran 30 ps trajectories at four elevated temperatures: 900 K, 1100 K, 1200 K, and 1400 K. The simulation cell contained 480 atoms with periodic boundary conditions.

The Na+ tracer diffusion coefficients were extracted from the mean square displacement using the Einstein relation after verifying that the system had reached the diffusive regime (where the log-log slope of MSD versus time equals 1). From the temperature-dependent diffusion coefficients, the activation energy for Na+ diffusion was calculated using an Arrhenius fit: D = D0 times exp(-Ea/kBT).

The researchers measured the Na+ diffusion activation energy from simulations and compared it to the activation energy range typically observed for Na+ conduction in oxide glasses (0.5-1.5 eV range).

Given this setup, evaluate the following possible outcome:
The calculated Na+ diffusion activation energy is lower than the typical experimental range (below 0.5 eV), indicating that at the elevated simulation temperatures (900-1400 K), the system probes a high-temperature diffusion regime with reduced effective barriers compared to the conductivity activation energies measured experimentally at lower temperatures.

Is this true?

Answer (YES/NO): NO